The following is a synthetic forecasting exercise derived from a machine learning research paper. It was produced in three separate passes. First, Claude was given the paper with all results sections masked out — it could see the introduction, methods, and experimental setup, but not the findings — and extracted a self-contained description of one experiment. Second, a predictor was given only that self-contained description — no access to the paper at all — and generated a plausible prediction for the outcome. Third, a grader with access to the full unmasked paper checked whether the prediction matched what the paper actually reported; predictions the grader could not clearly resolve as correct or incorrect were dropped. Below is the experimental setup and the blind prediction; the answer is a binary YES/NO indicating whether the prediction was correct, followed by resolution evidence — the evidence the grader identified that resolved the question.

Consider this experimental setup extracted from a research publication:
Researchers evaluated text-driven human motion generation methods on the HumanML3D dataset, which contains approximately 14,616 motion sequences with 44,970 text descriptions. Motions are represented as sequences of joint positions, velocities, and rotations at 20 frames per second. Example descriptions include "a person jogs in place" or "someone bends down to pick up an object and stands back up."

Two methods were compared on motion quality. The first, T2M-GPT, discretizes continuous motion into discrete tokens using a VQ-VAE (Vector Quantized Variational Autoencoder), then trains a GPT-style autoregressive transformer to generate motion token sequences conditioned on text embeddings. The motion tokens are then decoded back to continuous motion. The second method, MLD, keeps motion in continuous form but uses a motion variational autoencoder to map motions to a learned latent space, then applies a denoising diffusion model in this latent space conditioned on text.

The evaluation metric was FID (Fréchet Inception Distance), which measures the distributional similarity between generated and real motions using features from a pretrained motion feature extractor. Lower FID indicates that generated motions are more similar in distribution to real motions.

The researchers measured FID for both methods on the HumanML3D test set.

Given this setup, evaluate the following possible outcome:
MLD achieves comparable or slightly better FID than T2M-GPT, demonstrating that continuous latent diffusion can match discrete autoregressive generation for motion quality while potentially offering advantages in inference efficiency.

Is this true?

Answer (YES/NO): NO